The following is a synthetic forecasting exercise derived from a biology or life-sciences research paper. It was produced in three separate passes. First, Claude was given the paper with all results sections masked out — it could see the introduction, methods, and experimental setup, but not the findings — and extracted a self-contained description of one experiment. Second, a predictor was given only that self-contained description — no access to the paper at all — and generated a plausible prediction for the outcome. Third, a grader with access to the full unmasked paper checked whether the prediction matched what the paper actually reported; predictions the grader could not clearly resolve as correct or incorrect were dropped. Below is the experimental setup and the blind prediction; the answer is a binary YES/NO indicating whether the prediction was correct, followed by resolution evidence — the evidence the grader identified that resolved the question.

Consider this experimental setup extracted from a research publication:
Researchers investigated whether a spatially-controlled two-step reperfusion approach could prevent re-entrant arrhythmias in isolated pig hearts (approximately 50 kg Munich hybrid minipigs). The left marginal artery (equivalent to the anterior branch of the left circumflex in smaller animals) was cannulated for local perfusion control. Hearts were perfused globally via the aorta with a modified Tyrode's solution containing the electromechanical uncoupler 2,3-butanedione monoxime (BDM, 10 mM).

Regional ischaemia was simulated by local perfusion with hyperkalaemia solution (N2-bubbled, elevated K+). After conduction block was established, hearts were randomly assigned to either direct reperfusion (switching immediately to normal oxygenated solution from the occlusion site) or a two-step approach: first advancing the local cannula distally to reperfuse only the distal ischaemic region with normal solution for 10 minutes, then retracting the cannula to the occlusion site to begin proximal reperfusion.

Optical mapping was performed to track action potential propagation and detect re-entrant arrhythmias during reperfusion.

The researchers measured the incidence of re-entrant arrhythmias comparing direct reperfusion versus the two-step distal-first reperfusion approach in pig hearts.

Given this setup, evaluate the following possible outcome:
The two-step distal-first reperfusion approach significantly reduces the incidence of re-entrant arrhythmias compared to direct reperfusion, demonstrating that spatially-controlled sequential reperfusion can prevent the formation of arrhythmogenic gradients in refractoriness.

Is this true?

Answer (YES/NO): YES